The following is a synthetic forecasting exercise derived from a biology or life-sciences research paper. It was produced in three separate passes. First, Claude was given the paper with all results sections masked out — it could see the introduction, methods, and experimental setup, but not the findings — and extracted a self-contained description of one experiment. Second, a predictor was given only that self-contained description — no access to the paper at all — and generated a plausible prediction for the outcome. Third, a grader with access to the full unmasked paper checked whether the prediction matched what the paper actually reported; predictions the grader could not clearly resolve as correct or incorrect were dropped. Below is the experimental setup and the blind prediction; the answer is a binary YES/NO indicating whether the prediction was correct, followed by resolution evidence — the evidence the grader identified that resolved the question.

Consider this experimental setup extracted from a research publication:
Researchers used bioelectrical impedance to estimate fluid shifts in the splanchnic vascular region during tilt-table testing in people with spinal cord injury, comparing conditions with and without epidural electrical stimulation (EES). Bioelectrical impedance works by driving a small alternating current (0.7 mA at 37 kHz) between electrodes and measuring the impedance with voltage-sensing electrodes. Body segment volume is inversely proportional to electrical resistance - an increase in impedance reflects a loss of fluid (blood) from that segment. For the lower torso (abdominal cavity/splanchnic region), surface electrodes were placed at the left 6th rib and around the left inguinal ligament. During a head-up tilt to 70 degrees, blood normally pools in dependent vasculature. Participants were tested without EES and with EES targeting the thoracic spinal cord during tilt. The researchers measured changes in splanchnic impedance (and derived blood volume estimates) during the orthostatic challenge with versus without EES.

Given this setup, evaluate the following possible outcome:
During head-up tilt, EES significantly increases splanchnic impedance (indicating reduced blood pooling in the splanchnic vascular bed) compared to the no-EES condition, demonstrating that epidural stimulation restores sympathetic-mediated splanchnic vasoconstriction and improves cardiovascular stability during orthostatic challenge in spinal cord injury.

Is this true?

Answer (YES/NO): NO